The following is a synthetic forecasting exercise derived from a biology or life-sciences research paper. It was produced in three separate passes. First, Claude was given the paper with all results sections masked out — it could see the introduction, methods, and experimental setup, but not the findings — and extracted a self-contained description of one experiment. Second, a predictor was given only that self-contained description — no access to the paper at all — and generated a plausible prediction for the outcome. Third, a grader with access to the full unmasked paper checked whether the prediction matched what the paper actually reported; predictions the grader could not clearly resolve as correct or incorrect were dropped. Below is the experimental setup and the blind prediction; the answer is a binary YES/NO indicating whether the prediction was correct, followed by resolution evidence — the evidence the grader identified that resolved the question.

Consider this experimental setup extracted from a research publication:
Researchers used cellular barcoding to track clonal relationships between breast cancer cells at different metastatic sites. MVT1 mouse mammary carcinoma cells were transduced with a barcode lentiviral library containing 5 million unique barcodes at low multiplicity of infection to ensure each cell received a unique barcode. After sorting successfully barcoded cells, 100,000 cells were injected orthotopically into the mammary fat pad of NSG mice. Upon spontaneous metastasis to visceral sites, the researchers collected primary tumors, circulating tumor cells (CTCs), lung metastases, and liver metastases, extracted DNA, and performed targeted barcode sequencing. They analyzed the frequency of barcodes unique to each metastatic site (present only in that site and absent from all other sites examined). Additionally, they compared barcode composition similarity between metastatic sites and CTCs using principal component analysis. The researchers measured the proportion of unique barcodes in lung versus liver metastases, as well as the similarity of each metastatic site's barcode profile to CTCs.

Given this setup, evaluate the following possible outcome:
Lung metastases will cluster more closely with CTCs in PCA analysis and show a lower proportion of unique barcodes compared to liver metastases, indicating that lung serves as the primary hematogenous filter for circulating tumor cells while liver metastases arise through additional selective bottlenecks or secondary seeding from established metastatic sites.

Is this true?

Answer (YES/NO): NO